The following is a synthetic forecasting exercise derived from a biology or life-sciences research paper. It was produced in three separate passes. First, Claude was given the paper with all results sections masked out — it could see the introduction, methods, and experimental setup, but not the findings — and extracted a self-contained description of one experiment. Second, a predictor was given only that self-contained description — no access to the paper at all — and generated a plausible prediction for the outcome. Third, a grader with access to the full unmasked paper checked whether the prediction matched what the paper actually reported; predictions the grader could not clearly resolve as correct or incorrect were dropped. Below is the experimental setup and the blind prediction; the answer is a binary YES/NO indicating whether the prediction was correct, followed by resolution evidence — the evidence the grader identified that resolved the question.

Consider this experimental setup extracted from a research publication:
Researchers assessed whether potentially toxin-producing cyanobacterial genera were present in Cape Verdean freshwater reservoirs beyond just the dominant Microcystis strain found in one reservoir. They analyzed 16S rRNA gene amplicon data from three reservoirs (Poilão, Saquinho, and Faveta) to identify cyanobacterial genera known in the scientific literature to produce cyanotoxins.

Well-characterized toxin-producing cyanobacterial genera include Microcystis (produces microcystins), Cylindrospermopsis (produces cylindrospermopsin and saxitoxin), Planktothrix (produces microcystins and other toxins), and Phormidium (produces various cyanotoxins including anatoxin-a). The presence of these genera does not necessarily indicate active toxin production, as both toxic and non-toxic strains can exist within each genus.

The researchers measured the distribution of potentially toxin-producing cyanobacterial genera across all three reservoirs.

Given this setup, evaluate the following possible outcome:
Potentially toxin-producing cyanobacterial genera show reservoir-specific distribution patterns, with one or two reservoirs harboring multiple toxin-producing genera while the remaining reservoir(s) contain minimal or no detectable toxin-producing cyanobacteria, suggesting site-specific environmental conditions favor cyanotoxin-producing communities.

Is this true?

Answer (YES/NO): YES